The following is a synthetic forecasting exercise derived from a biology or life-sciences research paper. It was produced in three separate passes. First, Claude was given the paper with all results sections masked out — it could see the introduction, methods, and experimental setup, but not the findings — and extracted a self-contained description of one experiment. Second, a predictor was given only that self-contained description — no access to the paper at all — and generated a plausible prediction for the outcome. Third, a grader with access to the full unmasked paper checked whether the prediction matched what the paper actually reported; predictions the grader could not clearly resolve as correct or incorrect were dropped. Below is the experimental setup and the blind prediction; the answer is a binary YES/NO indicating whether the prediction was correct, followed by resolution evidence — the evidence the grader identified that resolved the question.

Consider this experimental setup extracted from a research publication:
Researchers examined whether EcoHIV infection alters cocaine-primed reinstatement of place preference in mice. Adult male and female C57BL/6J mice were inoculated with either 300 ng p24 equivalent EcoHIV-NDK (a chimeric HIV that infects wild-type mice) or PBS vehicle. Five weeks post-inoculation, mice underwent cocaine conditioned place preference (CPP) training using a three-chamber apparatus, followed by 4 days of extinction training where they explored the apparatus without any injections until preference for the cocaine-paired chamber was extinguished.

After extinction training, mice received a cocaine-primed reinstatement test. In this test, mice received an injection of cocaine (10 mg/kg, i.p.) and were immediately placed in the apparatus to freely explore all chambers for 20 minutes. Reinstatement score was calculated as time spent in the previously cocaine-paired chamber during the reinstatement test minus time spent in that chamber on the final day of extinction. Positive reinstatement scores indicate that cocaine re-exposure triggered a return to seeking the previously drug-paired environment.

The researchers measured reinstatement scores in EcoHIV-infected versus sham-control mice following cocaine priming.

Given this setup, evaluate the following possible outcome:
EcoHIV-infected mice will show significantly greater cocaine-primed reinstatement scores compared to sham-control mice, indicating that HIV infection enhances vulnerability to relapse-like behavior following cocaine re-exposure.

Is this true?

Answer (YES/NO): YES